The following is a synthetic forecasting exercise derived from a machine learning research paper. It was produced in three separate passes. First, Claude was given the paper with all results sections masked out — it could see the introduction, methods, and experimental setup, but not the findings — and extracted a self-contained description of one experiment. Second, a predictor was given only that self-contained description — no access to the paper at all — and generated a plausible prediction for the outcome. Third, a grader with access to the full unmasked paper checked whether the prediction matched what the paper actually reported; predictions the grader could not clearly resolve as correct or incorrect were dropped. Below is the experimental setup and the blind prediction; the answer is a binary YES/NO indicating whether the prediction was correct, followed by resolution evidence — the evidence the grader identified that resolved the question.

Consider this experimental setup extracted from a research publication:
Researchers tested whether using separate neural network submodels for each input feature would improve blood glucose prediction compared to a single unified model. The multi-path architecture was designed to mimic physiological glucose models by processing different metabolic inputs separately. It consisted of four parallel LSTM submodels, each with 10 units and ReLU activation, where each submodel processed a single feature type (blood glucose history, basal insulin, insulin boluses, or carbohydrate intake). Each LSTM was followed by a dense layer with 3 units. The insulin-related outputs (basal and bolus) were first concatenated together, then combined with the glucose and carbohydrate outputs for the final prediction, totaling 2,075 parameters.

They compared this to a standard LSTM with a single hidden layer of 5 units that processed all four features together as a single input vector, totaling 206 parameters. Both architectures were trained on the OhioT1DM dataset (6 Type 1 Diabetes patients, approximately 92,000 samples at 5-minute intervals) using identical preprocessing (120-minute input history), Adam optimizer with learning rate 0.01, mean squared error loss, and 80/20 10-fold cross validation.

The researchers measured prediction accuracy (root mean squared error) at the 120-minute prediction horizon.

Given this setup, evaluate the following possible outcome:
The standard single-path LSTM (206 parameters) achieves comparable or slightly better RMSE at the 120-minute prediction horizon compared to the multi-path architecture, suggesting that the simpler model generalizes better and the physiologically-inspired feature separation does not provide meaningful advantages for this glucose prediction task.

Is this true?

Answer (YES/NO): NO